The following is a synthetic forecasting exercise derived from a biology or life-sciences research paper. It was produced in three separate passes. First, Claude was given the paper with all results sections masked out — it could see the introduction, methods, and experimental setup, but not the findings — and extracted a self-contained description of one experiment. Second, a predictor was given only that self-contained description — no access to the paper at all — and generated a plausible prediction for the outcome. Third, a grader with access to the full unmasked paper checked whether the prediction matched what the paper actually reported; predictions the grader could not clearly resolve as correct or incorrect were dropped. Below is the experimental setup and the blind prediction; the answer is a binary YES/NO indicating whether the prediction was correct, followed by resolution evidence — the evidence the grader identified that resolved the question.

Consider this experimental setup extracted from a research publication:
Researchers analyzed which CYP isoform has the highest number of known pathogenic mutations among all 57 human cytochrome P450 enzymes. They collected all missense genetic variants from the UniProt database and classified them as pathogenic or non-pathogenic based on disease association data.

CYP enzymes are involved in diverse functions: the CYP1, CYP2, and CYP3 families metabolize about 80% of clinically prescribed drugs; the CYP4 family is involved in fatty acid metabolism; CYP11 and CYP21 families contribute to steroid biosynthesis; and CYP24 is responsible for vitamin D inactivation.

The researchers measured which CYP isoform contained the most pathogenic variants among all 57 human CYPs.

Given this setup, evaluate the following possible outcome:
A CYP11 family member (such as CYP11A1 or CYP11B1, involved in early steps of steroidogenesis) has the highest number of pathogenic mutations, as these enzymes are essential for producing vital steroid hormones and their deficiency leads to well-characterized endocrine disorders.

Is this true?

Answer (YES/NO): NO